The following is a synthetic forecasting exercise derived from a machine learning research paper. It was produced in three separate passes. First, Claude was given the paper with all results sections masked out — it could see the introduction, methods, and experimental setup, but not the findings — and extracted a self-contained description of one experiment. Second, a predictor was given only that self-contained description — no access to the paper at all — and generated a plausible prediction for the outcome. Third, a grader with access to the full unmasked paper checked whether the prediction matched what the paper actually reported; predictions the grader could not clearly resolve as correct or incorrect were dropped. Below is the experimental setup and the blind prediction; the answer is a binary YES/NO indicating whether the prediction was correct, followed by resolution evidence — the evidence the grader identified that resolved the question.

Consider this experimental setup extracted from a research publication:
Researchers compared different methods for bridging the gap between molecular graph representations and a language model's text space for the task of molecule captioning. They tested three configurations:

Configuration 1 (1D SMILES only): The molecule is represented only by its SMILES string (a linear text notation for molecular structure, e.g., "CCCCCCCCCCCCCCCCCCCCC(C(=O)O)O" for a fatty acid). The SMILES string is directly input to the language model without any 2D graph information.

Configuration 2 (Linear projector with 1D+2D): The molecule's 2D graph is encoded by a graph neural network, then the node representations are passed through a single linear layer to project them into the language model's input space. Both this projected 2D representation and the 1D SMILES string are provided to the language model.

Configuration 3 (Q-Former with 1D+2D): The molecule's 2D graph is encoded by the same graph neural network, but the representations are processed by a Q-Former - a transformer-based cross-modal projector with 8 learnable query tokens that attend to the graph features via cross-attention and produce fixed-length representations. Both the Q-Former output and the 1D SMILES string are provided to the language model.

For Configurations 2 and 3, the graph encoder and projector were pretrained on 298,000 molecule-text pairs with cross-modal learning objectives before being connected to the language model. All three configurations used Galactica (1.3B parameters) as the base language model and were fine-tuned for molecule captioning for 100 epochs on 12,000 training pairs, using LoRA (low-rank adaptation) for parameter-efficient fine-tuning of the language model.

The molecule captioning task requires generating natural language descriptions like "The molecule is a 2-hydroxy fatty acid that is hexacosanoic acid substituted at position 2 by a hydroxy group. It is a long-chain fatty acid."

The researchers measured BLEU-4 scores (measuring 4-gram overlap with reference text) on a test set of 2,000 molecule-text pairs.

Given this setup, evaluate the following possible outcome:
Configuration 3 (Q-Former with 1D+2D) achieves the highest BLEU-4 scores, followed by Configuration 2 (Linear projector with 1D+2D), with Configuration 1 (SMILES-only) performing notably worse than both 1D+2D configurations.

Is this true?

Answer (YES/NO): YES